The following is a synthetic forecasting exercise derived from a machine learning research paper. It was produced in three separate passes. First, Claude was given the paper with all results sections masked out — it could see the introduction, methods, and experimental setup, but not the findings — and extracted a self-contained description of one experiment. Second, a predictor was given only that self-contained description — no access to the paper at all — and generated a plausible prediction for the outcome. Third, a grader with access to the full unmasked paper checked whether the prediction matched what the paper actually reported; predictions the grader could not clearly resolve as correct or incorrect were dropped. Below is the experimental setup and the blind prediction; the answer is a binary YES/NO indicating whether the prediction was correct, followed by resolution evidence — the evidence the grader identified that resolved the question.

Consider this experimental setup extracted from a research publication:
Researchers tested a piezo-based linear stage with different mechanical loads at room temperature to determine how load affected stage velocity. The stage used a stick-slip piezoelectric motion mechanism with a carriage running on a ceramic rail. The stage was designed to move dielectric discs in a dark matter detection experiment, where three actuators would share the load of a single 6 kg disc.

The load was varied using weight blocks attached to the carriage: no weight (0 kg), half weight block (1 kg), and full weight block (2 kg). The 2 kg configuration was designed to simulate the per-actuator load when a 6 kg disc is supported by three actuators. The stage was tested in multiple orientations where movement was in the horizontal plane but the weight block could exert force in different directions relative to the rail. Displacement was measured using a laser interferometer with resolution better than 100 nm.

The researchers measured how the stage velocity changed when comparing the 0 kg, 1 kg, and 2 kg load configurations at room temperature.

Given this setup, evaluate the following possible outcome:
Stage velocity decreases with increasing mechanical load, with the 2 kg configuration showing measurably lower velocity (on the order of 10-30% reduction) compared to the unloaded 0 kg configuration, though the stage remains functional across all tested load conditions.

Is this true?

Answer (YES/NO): NO